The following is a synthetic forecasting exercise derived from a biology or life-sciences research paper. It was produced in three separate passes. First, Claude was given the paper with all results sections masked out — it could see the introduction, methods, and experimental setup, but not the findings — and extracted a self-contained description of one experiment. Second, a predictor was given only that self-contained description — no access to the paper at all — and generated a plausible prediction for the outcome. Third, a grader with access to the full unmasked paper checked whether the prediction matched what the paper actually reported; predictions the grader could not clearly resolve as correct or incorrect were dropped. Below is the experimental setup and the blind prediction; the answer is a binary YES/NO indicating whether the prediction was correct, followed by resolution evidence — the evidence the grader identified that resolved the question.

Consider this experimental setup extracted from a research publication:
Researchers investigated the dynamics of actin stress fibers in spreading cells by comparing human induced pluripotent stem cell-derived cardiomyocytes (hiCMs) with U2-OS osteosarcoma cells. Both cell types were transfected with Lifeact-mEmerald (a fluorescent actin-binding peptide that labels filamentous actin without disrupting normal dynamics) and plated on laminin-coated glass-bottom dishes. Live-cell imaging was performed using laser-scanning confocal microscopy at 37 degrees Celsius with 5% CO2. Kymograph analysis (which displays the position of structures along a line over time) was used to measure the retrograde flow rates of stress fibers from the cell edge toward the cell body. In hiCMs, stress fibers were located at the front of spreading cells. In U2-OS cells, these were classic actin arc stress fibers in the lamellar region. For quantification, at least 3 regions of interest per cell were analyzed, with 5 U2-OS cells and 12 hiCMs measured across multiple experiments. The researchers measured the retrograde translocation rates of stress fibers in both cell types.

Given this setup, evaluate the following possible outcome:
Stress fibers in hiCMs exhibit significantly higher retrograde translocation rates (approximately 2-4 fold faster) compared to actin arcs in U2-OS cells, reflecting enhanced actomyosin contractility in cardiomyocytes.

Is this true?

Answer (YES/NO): NO